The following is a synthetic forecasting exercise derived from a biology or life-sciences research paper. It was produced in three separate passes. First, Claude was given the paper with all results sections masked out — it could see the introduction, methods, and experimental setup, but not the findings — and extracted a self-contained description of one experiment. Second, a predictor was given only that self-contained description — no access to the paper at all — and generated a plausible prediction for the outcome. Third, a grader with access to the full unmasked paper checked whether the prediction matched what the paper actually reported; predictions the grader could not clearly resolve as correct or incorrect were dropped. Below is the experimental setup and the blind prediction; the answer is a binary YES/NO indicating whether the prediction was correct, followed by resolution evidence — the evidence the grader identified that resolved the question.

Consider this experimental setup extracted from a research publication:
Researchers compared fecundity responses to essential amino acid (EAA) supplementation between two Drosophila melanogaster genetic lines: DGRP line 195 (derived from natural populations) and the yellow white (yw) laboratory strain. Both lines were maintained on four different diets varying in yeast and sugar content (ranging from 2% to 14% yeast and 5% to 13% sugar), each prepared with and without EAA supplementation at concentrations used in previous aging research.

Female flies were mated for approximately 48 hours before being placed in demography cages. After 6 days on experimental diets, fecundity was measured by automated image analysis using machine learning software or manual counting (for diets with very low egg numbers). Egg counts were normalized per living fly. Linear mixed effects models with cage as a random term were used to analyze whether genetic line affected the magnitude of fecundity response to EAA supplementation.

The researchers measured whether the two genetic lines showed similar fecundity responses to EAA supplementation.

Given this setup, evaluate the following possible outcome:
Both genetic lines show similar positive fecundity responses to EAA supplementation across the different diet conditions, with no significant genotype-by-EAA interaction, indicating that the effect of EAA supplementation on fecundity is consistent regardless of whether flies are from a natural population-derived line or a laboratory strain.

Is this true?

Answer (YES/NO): YES